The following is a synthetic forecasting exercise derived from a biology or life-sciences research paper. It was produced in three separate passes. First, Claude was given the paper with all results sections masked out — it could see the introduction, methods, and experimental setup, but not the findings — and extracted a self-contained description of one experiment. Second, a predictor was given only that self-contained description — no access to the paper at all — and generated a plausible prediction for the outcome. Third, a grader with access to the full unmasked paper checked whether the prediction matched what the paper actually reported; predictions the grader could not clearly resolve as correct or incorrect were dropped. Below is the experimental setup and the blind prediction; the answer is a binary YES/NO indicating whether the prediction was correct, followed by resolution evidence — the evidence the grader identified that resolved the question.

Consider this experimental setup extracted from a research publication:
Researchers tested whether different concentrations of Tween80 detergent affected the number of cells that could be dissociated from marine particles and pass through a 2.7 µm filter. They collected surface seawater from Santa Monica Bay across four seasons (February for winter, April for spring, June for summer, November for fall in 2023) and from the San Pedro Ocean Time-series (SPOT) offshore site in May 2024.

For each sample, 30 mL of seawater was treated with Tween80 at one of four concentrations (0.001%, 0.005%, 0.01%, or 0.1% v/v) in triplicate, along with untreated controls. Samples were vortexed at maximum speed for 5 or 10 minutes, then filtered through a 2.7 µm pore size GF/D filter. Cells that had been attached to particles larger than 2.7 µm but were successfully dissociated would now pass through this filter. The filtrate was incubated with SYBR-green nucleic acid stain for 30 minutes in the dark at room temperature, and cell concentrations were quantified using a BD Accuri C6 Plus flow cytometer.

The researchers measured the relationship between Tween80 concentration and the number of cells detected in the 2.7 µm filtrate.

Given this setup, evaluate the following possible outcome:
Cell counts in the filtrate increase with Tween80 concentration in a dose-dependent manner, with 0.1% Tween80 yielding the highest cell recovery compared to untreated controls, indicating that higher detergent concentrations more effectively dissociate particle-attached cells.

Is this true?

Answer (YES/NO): NO